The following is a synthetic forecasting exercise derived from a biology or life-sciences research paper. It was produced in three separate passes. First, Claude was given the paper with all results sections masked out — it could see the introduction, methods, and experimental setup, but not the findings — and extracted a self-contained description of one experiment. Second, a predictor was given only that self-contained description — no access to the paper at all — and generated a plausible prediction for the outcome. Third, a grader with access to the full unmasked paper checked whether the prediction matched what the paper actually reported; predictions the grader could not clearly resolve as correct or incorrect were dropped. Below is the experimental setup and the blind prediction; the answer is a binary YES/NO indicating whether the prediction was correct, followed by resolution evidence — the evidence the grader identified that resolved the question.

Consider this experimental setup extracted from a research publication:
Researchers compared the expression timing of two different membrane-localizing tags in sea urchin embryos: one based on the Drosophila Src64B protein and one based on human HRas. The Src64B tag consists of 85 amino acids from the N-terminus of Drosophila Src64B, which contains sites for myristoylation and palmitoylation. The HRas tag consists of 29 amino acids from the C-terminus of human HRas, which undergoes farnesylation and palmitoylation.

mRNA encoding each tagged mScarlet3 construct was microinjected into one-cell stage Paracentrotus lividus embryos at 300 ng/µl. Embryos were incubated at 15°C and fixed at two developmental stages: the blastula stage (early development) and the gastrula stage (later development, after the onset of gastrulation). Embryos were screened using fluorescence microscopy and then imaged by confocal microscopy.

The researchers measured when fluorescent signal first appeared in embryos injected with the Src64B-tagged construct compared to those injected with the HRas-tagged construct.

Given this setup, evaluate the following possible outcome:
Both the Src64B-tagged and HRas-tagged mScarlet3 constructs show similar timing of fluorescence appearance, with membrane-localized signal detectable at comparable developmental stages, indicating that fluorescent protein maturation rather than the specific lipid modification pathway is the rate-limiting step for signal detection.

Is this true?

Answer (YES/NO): NO